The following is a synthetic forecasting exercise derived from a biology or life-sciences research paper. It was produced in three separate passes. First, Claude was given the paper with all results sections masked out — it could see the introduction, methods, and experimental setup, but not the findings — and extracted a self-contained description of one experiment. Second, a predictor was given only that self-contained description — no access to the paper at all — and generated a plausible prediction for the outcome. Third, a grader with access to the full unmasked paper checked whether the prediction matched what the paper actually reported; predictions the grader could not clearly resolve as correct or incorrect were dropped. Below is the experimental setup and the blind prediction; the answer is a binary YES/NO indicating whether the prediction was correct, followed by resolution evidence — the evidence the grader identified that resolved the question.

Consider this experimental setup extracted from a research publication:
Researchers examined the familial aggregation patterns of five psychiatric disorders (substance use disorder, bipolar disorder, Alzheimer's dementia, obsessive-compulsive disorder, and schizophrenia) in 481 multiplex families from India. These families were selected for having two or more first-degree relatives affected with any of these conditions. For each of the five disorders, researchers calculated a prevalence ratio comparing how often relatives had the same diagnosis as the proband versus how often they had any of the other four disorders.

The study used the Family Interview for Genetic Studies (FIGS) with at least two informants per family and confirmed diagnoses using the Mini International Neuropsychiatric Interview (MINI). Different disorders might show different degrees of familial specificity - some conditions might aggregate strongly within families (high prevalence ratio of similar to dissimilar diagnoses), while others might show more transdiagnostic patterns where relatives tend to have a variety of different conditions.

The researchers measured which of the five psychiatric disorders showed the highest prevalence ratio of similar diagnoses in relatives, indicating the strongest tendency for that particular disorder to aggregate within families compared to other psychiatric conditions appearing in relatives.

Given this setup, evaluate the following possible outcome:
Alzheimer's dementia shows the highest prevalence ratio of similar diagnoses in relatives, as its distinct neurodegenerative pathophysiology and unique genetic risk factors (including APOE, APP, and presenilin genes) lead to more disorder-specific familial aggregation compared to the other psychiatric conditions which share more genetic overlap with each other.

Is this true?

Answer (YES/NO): NO